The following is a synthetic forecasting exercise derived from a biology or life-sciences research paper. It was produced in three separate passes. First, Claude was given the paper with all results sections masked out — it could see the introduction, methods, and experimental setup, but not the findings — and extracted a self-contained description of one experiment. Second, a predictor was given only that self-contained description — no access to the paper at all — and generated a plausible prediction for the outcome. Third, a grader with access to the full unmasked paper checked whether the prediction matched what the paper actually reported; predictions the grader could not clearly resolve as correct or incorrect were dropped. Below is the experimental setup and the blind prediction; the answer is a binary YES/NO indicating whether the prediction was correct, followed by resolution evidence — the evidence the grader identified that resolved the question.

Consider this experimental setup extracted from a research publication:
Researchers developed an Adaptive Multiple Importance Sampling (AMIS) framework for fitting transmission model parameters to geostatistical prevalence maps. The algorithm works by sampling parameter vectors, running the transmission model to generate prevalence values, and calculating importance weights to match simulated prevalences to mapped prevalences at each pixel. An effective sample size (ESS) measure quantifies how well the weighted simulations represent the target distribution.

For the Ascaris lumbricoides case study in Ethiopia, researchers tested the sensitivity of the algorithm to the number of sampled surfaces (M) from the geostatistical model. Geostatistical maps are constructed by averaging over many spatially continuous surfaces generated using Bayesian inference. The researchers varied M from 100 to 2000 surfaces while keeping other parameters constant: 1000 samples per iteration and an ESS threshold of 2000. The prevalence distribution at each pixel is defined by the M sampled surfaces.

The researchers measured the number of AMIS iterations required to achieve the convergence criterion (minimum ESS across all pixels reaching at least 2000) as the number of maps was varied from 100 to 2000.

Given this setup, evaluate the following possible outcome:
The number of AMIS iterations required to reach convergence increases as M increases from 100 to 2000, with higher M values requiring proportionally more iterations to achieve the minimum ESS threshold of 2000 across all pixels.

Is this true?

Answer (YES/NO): NO